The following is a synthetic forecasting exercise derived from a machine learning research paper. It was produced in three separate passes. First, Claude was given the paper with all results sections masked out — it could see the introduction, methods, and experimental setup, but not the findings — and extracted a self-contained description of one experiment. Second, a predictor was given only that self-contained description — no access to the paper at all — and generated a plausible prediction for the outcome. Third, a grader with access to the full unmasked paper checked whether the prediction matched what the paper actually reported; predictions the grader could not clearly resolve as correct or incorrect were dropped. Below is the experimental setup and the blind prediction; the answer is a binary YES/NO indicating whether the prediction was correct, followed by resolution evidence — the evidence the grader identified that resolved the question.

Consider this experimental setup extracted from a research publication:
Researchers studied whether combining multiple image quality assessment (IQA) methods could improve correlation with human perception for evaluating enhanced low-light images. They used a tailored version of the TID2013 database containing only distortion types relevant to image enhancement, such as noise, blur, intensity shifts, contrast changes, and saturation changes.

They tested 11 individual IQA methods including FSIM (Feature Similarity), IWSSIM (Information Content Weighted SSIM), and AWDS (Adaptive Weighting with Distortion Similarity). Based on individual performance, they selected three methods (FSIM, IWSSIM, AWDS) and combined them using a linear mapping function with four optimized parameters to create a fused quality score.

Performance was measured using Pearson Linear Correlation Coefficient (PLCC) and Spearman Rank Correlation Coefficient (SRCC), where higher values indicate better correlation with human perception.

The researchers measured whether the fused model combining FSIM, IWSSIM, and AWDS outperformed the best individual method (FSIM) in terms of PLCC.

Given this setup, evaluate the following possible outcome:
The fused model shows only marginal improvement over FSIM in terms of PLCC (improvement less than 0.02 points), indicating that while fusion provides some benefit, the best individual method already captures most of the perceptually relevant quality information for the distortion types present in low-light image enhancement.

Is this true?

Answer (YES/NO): YES